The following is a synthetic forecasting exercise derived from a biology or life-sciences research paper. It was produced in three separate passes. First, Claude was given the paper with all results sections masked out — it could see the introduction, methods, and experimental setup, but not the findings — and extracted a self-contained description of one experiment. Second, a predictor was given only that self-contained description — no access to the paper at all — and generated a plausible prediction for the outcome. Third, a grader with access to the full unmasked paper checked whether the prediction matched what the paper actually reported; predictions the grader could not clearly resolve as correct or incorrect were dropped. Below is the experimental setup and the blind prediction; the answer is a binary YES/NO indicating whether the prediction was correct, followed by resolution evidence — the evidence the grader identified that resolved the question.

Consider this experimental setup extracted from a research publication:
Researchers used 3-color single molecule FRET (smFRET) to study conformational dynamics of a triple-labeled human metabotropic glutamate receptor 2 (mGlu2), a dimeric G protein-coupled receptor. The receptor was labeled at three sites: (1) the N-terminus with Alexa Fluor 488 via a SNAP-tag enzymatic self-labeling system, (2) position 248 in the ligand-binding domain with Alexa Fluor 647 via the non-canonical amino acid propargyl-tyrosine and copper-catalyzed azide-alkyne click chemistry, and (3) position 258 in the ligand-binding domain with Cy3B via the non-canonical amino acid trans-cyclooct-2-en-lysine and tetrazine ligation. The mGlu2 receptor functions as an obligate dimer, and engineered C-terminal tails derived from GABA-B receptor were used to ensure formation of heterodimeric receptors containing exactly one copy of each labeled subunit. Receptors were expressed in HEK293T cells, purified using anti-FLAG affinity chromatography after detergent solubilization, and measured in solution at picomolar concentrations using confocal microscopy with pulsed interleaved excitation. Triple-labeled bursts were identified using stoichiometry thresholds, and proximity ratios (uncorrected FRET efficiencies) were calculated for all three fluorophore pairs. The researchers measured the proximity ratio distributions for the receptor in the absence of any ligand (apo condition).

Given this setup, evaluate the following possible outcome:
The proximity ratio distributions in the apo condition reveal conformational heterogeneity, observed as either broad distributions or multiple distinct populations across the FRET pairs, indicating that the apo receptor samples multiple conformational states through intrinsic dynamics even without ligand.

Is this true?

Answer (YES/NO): NO